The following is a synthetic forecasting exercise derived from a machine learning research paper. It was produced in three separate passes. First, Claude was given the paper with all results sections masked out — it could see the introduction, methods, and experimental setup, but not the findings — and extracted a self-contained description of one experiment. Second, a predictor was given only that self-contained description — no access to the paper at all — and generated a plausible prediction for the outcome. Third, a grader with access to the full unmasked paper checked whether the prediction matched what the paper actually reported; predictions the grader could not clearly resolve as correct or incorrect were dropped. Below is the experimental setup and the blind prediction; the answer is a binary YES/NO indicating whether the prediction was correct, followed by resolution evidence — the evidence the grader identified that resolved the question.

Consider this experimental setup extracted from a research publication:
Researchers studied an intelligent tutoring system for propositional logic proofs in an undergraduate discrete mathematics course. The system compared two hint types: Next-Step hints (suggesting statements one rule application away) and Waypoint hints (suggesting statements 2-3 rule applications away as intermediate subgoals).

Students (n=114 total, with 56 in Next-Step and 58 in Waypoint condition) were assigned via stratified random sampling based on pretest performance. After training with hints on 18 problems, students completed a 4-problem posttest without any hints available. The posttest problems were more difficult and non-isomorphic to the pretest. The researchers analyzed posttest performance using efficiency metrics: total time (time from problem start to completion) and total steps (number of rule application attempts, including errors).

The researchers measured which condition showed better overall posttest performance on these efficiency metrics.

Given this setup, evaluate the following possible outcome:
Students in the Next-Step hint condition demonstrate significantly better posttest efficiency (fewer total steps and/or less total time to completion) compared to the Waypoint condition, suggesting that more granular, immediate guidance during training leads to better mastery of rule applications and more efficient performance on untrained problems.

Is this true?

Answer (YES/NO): YES